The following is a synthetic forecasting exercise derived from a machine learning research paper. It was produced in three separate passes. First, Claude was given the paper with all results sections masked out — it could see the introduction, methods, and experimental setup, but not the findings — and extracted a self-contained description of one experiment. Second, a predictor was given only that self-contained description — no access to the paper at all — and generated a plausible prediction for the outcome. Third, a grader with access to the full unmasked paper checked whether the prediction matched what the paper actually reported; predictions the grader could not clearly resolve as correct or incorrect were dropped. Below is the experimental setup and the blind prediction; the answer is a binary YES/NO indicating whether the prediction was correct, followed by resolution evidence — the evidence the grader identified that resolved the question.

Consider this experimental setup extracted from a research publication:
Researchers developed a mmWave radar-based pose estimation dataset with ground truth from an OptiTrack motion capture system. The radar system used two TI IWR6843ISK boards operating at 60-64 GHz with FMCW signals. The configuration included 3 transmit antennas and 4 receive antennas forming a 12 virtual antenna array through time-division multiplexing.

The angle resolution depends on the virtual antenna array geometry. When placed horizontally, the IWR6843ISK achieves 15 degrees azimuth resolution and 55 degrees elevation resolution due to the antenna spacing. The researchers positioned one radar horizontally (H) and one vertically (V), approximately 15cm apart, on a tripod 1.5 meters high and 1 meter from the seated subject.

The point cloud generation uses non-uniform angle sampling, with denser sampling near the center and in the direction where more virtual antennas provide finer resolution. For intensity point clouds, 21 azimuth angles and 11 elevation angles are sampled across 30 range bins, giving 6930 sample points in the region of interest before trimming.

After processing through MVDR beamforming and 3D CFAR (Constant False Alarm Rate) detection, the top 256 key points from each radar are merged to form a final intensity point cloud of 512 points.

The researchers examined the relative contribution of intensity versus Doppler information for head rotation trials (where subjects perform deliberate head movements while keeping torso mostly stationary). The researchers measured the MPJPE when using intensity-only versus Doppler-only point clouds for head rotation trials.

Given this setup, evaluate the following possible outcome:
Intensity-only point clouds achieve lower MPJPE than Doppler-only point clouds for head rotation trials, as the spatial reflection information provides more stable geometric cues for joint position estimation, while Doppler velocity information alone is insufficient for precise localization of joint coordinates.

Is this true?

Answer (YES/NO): YES